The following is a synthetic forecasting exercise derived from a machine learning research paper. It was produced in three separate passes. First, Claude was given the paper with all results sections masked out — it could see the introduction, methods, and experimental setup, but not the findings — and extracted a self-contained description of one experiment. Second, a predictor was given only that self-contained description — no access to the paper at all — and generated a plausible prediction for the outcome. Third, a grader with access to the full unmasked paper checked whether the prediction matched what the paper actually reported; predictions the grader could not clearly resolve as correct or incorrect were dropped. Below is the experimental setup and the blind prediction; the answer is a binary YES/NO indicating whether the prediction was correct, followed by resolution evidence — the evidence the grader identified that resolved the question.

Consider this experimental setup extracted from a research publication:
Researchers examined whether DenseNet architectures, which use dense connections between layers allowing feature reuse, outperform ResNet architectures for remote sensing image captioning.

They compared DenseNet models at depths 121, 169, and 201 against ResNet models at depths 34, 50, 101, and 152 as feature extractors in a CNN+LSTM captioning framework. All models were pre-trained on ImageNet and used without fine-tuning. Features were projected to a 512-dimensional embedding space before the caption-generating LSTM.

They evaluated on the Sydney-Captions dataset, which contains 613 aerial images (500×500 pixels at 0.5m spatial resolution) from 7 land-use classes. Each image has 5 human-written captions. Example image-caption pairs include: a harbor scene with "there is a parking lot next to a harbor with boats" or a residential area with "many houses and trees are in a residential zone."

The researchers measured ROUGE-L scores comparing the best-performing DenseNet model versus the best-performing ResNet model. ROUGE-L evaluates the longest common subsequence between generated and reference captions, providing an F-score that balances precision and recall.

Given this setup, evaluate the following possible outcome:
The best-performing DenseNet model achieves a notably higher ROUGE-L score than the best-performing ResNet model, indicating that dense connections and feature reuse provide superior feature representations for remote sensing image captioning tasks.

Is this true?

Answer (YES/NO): NO